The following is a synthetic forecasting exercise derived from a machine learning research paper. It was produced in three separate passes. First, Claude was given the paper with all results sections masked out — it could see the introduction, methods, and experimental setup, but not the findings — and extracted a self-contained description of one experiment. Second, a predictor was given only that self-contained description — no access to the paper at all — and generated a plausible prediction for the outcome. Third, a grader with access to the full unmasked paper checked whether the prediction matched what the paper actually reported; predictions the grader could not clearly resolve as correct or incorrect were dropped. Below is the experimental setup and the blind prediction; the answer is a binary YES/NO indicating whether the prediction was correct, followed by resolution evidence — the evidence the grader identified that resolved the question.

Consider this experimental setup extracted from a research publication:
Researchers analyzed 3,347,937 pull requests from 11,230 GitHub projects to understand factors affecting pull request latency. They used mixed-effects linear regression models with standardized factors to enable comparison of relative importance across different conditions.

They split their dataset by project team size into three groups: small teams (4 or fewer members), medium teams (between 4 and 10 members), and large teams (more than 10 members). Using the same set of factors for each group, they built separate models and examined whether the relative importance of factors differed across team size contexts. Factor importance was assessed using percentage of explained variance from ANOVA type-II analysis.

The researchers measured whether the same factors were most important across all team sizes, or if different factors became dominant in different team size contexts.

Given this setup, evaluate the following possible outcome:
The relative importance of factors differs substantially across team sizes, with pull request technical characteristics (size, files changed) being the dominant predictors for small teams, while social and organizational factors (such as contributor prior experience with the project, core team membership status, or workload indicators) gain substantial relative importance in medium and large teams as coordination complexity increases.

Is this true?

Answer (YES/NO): NO